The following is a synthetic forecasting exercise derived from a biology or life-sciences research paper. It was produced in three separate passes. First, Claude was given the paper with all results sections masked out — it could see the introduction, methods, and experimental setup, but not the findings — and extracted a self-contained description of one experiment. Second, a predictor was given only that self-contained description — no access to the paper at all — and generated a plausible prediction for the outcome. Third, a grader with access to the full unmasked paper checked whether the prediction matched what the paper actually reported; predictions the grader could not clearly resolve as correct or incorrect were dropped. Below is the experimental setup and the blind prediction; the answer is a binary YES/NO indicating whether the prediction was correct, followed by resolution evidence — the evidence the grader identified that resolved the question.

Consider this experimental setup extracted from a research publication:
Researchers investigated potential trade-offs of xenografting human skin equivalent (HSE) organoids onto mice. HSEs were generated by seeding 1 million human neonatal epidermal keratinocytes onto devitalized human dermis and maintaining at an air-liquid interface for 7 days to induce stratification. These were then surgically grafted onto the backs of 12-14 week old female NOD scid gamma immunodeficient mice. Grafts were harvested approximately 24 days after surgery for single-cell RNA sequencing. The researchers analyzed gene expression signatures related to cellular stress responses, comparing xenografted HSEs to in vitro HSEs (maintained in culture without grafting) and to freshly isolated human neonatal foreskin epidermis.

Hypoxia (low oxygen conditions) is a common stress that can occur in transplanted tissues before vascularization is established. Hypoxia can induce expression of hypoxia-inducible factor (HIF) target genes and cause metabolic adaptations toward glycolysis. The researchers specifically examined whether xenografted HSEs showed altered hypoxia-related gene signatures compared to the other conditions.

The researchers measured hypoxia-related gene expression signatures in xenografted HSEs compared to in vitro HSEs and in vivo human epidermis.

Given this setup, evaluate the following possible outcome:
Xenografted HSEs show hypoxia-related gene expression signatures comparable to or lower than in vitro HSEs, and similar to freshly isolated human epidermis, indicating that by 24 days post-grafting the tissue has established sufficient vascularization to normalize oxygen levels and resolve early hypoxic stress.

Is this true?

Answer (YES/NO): NO